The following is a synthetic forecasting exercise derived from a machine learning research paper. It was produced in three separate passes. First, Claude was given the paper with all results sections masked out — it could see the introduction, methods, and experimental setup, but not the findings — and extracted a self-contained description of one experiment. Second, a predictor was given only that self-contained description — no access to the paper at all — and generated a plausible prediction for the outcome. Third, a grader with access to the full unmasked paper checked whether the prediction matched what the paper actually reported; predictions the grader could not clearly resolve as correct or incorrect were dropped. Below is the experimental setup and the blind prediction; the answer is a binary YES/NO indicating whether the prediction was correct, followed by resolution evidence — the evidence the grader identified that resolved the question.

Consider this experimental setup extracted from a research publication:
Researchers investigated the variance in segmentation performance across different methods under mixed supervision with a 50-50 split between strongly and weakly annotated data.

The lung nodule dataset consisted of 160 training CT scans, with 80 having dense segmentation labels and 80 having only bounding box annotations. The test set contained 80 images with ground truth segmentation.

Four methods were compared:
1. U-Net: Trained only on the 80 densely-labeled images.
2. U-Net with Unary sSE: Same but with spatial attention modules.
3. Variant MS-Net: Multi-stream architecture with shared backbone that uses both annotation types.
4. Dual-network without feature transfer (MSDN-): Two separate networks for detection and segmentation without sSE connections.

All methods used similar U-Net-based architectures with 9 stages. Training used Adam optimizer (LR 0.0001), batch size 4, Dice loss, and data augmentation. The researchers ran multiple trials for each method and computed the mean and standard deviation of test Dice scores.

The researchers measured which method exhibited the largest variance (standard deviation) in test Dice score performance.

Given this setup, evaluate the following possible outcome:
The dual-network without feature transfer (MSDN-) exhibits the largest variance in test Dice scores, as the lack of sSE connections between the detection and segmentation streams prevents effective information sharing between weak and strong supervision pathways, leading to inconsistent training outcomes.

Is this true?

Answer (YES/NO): NO